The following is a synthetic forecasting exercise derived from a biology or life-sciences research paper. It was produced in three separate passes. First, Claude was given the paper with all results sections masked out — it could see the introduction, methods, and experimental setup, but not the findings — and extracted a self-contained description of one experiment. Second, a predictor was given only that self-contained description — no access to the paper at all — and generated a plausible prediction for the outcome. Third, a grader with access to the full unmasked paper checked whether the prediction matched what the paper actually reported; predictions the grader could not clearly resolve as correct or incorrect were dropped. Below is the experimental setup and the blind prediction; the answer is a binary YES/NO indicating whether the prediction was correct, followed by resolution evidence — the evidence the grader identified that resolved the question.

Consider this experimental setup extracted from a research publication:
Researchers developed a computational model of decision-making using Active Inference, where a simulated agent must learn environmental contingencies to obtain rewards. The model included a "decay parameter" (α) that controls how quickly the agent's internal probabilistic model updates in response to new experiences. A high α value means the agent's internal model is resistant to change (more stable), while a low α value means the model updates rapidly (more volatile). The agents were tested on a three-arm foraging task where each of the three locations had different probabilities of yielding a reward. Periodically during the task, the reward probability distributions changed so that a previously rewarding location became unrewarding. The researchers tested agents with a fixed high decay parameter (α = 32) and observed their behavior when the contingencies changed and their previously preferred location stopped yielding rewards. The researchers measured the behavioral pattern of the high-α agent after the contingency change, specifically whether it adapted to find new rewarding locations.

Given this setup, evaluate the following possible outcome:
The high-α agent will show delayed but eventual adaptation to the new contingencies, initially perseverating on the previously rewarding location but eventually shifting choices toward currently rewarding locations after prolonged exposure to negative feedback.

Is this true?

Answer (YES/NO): NO